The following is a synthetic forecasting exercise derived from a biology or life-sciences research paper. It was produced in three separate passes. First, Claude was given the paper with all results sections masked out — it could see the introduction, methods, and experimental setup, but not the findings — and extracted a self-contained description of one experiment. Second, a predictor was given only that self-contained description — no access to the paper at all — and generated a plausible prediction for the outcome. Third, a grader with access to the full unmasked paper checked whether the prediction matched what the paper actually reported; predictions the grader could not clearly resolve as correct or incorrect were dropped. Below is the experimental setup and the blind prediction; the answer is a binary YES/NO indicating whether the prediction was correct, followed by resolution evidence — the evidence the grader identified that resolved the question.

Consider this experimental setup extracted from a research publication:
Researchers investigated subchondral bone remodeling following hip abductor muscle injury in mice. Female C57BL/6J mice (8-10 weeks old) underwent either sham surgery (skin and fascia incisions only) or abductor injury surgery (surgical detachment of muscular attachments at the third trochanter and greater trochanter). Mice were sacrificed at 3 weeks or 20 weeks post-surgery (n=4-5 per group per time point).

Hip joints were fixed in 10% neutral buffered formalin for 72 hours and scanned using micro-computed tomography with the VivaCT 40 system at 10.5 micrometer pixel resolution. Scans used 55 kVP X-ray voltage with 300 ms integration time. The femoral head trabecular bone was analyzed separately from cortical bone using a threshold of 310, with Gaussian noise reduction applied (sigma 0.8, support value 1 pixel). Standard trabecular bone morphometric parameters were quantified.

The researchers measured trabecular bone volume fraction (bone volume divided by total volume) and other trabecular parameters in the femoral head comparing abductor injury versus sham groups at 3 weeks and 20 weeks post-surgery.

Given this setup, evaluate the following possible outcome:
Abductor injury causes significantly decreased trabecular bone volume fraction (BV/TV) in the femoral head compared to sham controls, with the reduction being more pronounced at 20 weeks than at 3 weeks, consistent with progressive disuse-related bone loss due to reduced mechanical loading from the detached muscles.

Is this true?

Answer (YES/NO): NO